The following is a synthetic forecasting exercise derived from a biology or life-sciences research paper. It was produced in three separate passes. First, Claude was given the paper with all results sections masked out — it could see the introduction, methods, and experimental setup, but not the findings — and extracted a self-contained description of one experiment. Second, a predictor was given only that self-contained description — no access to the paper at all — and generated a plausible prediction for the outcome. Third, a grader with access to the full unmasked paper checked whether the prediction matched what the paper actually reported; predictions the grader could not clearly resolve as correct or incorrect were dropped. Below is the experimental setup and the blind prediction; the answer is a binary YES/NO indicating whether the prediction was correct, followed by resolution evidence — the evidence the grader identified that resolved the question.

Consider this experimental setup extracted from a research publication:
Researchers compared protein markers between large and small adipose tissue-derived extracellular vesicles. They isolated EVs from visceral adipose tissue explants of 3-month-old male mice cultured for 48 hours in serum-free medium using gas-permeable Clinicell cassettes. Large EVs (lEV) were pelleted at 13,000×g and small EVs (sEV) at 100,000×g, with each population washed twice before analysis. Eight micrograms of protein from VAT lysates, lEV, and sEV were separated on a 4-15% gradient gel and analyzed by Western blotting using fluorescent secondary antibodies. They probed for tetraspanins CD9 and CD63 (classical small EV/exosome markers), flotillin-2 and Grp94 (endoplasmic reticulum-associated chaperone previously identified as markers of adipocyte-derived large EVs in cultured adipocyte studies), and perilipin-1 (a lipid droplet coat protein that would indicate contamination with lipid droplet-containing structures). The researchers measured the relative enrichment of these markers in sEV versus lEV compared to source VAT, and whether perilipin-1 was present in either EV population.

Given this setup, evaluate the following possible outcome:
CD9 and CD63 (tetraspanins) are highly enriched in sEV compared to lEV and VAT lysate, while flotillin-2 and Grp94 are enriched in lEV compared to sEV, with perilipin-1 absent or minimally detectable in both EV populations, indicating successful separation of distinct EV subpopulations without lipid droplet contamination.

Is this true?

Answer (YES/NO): YES